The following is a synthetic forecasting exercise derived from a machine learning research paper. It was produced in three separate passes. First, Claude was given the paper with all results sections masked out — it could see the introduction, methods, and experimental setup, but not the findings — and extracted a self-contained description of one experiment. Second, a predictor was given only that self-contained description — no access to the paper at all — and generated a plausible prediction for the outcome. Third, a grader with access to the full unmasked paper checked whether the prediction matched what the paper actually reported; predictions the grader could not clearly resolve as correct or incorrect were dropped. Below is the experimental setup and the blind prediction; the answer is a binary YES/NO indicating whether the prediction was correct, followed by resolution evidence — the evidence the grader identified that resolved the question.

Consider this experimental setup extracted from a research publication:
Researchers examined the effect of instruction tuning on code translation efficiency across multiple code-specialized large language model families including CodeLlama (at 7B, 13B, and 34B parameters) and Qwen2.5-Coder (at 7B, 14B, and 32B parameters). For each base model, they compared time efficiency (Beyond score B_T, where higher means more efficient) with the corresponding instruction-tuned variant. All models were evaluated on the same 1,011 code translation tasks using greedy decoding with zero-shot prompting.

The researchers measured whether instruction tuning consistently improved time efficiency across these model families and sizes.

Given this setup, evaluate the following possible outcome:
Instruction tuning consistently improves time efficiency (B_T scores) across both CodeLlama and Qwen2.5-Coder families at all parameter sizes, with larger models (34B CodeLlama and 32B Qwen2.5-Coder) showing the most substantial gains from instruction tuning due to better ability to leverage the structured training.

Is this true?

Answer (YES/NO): NO